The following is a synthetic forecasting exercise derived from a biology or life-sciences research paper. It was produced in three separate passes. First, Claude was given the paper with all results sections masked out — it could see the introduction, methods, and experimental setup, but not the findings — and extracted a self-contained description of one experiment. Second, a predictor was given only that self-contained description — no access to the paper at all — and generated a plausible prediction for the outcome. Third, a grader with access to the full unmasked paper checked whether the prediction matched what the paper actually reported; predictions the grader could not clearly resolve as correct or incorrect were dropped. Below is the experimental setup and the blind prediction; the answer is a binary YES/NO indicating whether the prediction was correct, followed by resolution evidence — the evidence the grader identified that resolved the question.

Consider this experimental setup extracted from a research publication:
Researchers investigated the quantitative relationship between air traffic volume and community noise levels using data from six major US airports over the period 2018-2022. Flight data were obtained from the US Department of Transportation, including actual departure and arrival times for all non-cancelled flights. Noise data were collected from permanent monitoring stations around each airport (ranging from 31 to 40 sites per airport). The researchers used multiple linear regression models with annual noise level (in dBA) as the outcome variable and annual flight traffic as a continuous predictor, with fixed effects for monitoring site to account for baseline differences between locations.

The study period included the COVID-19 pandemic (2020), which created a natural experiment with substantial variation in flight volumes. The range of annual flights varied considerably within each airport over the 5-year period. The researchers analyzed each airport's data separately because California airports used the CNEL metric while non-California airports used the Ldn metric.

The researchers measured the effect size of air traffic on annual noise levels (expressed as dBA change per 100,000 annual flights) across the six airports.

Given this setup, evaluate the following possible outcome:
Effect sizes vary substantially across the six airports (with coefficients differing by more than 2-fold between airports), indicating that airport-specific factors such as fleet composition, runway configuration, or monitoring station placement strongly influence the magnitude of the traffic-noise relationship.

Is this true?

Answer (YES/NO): YES